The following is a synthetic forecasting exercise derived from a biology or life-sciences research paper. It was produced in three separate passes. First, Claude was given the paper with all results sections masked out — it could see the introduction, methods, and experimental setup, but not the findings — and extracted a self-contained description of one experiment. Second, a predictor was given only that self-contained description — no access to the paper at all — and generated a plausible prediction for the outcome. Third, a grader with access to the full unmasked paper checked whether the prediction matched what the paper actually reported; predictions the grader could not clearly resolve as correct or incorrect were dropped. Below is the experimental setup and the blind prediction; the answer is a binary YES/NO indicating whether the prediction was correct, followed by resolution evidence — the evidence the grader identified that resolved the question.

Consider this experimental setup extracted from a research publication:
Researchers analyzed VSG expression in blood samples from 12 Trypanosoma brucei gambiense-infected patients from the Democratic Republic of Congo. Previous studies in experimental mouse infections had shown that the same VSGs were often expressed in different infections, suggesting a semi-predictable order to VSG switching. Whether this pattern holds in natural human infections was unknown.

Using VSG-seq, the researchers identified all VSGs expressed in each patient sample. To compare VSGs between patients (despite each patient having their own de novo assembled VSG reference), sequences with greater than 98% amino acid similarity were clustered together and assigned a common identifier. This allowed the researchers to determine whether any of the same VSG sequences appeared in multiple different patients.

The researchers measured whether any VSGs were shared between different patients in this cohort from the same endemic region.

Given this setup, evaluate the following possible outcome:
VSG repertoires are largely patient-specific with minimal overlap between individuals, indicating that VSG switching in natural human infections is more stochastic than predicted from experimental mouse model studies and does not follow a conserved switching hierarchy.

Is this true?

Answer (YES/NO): NO